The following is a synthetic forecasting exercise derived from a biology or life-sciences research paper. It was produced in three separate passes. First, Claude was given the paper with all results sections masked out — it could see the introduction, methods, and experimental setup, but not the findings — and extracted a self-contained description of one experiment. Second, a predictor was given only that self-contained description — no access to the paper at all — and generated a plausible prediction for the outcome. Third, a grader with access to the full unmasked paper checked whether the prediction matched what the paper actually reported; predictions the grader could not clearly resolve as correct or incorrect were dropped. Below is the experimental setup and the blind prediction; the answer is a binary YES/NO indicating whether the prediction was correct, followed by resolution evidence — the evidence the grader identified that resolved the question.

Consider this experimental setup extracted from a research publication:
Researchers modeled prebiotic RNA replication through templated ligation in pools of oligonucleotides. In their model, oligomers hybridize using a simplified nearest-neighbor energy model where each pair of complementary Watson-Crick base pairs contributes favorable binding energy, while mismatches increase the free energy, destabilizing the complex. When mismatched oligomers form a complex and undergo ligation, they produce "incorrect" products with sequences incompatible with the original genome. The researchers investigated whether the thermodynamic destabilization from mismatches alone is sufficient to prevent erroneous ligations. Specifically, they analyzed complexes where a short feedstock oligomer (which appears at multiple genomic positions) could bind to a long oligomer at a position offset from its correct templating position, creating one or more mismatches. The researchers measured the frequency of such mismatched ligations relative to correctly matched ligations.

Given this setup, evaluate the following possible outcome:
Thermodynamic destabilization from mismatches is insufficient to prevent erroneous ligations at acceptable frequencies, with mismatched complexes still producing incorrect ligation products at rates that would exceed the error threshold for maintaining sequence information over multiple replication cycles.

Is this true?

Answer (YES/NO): YES